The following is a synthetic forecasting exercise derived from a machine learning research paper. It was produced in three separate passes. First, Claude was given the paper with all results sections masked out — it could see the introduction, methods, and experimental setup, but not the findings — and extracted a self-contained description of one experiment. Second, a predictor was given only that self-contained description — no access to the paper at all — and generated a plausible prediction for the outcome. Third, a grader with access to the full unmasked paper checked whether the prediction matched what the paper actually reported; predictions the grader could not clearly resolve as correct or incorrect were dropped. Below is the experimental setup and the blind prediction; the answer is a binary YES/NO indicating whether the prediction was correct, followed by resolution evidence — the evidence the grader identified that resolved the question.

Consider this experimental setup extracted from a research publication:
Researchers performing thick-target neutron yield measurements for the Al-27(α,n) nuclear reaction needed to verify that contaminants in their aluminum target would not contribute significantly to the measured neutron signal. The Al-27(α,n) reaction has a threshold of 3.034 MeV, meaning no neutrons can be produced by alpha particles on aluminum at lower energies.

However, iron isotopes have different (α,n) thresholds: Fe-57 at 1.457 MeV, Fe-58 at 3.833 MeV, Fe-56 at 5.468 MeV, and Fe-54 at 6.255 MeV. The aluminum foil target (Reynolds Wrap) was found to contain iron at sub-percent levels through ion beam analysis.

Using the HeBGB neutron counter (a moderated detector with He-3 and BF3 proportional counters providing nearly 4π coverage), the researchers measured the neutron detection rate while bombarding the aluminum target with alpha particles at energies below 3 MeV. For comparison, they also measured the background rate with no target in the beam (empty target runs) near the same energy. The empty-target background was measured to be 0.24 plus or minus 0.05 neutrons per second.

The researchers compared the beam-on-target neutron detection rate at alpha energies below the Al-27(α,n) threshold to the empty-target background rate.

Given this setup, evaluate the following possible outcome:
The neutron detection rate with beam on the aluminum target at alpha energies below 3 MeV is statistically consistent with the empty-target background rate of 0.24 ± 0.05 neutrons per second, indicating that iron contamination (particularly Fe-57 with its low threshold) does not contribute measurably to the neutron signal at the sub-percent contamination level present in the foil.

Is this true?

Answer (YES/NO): YES